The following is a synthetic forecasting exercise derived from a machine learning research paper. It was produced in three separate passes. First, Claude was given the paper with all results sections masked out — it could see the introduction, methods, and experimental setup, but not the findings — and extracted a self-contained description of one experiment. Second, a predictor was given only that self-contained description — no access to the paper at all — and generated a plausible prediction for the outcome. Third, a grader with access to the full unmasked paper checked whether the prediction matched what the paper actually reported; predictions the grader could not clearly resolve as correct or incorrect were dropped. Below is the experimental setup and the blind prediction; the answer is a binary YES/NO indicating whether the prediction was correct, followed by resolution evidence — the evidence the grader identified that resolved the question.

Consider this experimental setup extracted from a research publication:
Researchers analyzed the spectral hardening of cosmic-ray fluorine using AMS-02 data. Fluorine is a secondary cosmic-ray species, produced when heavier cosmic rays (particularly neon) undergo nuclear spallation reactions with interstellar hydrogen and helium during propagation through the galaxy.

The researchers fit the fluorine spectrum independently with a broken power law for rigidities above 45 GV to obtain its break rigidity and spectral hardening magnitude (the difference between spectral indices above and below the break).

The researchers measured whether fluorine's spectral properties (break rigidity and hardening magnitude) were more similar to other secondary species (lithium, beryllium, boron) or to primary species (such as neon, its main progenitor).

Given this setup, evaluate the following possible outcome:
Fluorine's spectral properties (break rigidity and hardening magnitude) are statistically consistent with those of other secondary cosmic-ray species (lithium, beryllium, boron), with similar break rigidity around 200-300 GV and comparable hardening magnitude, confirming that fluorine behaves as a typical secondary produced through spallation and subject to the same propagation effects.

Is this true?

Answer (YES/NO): NO